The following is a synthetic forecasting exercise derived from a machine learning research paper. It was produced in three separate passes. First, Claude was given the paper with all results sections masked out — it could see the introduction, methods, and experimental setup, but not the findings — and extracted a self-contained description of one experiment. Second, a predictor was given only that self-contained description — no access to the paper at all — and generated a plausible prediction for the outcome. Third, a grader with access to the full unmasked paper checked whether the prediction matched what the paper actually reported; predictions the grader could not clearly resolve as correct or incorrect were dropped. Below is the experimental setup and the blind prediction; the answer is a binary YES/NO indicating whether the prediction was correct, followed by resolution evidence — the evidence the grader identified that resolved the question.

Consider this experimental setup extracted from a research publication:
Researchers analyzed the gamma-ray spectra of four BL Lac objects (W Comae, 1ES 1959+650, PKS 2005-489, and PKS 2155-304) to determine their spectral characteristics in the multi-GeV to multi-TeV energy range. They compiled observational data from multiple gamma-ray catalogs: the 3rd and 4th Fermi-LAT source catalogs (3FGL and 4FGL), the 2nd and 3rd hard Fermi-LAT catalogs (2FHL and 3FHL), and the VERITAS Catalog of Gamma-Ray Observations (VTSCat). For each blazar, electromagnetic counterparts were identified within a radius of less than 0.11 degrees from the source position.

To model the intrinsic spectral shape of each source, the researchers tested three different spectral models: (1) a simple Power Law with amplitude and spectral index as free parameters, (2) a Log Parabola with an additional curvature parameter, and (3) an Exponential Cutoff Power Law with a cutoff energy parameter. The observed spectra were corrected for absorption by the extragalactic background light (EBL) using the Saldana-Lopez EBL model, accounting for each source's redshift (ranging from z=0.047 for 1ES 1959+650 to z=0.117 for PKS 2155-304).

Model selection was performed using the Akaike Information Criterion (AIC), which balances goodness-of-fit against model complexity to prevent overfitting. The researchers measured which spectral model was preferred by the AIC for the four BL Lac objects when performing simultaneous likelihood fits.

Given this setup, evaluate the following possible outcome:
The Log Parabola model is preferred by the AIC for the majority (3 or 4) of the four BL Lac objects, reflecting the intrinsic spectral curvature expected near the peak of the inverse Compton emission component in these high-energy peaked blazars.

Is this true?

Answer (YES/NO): YES